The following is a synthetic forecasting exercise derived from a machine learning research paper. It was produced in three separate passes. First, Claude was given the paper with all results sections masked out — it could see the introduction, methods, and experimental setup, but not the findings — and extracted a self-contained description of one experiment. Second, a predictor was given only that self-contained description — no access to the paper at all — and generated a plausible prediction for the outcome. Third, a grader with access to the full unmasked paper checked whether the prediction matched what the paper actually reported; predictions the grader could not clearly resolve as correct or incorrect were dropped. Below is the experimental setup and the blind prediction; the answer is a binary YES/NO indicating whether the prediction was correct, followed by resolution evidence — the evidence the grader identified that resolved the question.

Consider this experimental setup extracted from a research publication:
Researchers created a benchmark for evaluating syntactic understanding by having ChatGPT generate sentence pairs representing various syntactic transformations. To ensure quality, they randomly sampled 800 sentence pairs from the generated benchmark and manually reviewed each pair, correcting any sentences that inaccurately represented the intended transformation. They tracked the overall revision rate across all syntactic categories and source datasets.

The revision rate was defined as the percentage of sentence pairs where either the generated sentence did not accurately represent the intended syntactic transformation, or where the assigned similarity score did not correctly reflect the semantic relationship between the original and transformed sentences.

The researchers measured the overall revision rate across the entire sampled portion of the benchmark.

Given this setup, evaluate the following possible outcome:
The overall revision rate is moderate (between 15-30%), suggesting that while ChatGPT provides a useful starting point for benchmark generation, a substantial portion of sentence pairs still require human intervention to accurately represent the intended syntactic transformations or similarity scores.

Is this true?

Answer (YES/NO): NO